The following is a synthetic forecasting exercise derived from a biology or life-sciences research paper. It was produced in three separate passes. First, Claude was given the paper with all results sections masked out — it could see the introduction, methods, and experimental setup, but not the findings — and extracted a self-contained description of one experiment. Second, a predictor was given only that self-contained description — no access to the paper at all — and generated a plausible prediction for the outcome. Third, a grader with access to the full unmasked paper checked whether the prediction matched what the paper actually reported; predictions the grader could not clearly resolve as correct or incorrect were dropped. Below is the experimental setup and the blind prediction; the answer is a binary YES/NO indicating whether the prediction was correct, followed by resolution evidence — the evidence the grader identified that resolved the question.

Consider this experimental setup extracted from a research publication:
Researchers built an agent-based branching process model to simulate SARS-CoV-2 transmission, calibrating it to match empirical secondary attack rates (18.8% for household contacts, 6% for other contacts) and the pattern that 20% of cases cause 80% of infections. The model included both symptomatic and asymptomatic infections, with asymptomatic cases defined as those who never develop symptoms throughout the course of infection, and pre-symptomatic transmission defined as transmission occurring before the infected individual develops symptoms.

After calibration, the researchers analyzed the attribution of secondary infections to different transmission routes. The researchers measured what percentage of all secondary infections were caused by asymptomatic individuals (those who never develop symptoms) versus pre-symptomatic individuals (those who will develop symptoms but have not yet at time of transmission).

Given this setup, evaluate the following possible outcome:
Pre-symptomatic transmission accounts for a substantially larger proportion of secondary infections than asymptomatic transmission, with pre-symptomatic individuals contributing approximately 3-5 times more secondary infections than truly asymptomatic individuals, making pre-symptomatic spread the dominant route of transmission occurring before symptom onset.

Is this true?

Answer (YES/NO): NO